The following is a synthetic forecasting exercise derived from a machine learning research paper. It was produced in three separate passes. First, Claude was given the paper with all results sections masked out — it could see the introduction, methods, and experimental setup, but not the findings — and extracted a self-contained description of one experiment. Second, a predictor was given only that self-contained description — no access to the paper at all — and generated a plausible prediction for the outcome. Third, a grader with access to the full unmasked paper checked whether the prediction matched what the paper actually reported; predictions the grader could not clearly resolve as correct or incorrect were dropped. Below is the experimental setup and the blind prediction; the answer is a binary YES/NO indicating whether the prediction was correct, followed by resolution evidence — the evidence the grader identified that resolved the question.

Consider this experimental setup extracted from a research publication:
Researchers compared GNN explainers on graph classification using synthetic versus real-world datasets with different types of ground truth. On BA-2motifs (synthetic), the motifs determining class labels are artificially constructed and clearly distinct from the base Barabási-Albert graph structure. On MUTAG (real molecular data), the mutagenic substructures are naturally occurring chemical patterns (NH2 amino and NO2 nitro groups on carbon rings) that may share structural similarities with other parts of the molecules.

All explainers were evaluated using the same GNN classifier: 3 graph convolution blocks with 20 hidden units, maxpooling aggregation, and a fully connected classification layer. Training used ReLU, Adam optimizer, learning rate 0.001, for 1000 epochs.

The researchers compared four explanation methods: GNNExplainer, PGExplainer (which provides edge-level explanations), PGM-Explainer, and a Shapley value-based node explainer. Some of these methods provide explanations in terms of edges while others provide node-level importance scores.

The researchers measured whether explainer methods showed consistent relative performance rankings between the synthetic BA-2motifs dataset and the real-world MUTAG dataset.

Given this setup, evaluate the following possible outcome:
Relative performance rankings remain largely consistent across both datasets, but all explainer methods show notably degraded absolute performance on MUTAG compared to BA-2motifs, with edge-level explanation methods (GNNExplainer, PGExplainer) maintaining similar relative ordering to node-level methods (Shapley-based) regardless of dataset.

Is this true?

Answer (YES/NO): NO